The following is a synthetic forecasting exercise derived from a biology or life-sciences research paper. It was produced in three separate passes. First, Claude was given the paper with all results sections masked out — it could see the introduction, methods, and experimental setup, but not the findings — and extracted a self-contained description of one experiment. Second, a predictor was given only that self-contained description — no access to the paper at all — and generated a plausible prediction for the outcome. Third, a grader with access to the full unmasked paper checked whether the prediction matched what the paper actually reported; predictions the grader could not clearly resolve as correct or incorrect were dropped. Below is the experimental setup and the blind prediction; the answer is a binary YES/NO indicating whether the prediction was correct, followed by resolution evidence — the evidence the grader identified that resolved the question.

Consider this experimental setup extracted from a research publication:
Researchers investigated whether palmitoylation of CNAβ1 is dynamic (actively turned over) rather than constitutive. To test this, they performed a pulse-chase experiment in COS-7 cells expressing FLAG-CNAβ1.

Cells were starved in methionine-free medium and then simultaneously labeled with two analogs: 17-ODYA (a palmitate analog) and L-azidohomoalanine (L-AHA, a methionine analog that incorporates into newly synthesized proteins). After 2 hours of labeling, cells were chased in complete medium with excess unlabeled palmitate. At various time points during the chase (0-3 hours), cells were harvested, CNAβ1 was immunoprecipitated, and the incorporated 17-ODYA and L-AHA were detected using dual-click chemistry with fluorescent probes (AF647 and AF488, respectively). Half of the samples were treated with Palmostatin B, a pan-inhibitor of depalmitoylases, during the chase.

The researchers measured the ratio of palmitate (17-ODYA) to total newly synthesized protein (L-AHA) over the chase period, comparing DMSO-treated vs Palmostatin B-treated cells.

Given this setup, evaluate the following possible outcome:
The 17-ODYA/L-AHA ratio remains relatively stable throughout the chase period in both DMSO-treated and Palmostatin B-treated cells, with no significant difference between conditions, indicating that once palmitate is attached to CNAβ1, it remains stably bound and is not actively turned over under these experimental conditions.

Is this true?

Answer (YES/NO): NO